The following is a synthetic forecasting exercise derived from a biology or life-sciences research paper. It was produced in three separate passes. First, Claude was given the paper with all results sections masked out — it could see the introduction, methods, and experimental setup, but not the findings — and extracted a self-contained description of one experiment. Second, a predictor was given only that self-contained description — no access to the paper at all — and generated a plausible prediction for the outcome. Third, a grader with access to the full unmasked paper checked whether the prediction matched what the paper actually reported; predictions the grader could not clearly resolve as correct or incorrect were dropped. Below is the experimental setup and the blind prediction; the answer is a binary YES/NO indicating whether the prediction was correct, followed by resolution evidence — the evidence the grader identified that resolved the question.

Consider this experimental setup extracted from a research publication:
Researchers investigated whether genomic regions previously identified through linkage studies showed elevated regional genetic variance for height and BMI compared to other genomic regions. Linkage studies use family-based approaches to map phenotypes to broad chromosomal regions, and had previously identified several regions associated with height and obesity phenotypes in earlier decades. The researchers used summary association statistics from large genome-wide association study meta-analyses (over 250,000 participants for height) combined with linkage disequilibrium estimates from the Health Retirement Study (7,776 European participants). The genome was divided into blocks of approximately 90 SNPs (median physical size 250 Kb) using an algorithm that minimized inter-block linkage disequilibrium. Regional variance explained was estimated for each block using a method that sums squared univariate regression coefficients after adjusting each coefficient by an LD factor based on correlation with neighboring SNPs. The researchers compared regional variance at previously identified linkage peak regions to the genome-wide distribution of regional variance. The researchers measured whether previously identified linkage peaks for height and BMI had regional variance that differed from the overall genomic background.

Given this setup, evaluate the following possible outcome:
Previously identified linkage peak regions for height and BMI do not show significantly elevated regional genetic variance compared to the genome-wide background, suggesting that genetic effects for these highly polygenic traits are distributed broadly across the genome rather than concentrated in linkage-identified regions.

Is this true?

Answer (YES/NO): NO